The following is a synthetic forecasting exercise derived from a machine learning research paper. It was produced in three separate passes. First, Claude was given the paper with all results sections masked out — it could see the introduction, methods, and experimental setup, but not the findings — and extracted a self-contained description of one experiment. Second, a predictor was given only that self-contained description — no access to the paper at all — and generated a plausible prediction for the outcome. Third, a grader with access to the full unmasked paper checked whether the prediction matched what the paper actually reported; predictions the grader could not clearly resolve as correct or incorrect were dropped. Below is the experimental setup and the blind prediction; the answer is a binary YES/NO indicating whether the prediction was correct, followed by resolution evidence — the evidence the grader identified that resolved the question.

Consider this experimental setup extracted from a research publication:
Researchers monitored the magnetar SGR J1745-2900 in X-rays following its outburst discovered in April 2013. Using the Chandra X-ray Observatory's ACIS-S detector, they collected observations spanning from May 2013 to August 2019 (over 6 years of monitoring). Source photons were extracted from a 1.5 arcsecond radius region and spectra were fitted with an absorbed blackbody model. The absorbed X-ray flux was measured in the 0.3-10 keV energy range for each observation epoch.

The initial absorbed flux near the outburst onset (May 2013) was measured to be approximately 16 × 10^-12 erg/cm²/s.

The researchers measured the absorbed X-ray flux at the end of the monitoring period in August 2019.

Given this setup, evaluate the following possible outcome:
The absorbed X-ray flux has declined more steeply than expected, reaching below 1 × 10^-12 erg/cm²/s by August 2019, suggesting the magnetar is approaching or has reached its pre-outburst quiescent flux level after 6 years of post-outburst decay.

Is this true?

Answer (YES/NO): YES